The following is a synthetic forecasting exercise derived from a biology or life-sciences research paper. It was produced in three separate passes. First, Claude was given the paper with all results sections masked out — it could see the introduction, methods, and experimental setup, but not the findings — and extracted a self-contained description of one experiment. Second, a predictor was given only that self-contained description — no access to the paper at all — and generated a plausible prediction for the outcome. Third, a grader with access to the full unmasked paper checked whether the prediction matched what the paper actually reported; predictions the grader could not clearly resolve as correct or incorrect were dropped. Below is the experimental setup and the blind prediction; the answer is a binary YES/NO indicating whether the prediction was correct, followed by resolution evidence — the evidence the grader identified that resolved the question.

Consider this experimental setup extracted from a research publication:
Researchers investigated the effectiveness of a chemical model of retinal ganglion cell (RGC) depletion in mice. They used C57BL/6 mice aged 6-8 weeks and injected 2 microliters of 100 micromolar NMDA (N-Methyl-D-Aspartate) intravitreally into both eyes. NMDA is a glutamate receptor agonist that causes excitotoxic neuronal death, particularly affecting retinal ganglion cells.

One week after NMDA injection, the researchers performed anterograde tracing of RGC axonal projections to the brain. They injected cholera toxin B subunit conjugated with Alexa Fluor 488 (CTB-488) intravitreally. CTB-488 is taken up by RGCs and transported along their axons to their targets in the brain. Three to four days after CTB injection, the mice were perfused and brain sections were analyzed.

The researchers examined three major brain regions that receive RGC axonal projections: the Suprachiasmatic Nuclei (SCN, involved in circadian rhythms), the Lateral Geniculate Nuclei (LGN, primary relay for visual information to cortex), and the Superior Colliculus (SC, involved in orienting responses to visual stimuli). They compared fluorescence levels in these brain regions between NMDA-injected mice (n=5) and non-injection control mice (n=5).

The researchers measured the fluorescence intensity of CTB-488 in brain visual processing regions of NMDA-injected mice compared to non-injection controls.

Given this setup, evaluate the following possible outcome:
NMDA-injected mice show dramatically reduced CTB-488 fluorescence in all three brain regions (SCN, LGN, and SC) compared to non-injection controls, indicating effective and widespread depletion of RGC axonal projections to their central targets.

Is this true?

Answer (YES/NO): NO